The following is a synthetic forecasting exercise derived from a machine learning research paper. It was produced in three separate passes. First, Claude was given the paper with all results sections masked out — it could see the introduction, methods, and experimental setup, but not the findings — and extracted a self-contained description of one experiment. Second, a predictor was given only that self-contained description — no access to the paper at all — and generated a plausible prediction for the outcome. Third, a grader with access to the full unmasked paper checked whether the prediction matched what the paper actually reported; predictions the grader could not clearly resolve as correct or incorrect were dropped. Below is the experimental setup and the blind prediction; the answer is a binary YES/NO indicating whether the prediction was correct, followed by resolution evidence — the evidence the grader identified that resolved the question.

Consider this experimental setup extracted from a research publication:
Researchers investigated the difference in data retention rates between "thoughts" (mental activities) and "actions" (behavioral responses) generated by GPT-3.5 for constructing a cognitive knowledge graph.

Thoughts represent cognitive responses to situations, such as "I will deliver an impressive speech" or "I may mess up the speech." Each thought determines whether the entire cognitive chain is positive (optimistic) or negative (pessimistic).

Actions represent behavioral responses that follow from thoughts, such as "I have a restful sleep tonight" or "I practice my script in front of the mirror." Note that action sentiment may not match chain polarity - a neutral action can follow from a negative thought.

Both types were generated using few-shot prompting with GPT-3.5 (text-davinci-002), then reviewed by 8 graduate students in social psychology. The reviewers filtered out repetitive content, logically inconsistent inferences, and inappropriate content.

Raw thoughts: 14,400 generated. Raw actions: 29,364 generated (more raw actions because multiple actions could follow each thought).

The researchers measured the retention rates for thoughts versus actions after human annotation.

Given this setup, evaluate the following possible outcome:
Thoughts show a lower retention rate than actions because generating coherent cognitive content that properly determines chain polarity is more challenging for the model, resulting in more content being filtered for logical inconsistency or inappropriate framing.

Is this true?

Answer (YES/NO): NO